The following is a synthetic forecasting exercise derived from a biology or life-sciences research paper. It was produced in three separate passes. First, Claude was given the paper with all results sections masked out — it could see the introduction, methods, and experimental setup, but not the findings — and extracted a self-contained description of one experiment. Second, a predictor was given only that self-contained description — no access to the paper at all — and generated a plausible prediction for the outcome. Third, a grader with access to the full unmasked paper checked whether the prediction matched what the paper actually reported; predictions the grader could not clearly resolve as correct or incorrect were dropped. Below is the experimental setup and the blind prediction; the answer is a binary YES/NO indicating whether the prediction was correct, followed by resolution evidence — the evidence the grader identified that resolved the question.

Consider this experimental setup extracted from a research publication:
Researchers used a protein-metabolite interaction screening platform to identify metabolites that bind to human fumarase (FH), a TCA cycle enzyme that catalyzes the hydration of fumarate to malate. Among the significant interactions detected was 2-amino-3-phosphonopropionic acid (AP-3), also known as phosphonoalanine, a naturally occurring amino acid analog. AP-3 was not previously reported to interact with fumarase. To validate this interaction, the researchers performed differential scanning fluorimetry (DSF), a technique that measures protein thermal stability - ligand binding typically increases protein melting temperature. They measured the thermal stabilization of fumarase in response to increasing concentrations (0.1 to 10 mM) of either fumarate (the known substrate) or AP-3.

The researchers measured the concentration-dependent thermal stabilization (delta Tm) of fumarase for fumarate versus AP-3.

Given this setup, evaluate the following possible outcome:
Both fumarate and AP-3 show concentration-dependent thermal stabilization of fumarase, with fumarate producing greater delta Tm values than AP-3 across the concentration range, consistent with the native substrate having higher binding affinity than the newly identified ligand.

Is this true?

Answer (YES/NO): NO